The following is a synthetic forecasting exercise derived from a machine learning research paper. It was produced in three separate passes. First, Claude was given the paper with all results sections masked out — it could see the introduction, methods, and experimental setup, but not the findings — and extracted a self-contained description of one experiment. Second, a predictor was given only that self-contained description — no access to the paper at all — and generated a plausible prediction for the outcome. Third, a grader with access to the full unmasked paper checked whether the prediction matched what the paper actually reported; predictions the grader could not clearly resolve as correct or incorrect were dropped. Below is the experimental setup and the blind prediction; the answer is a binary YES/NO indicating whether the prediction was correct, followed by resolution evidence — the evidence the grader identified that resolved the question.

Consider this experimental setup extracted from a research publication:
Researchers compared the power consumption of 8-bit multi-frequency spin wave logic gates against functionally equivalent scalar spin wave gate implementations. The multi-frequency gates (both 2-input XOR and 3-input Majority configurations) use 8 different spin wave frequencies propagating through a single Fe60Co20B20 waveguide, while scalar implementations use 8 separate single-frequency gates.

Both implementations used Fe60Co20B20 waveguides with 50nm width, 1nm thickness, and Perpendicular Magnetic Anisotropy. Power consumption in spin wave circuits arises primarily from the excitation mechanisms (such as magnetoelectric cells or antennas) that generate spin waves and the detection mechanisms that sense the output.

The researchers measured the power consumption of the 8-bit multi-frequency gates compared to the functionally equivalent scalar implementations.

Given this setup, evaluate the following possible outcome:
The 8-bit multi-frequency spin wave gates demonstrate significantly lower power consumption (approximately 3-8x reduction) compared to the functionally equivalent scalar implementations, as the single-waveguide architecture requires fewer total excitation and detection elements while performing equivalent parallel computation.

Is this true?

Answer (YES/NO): NO